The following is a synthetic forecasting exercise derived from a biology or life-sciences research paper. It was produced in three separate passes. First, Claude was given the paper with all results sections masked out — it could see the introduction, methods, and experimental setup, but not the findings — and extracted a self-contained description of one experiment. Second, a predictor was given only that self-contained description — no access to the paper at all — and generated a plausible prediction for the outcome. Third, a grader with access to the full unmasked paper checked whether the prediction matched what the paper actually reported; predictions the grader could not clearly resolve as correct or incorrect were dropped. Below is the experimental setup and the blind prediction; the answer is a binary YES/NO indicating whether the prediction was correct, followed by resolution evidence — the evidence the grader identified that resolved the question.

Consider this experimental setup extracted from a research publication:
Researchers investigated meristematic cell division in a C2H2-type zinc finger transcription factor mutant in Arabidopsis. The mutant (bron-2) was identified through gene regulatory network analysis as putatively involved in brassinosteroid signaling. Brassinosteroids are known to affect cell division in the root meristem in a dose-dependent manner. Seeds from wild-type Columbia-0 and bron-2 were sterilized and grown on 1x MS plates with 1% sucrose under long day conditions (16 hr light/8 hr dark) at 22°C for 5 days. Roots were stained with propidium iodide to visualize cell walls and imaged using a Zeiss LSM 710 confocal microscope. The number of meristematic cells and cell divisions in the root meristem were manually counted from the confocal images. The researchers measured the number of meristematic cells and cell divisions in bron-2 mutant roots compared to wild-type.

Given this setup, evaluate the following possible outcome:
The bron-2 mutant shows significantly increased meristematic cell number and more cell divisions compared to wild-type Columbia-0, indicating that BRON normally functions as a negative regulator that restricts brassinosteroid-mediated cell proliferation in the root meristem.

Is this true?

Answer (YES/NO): YES